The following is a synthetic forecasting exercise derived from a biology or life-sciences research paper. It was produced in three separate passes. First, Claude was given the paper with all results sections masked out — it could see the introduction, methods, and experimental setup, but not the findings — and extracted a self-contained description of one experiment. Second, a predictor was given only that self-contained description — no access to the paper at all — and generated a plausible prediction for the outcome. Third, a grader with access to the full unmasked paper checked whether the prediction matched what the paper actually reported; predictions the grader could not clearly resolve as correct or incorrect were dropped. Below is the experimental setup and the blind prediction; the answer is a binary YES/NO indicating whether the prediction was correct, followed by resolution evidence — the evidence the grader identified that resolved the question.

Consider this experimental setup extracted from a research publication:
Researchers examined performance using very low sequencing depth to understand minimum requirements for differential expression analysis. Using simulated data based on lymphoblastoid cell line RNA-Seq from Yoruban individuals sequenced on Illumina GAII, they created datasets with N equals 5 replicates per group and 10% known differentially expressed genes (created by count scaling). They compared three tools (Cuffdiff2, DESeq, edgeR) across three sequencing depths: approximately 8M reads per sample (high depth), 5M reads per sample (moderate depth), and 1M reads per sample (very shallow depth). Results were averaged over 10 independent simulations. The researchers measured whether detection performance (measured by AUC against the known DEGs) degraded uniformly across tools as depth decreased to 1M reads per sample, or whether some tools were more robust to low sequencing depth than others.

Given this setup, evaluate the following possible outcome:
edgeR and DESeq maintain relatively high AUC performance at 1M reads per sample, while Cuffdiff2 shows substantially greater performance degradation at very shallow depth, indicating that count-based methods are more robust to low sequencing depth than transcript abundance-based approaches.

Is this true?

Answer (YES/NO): YES